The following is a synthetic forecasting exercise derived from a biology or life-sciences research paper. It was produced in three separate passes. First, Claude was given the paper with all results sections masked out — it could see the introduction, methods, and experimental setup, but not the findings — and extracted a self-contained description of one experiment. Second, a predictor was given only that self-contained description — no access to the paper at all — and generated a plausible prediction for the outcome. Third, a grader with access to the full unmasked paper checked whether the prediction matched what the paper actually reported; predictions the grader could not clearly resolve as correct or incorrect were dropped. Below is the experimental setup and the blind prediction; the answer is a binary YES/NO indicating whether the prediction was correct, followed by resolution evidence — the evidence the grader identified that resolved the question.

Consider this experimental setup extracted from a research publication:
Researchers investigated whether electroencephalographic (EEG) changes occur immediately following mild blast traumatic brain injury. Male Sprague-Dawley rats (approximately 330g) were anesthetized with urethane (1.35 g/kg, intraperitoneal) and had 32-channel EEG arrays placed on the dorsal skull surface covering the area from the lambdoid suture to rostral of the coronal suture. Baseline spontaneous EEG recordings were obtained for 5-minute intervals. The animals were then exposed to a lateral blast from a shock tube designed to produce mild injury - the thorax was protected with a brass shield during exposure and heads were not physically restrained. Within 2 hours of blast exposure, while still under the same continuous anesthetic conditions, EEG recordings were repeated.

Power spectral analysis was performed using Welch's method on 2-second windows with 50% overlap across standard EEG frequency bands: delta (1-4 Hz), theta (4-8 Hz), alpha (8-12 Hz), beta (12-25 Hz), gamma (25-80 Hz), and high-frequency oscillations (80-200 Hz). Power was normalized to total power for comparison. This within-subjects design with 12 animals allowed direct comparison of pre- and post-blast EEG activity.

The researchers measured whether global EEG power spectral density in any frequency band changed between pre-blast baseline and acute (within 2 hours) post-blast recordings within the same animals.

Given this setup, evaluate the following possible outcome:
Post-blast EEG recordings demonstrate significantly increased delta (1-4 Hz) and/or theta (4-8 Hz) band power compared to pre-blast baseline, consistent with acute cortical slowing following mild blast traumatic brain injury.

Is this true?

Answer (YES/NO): NO